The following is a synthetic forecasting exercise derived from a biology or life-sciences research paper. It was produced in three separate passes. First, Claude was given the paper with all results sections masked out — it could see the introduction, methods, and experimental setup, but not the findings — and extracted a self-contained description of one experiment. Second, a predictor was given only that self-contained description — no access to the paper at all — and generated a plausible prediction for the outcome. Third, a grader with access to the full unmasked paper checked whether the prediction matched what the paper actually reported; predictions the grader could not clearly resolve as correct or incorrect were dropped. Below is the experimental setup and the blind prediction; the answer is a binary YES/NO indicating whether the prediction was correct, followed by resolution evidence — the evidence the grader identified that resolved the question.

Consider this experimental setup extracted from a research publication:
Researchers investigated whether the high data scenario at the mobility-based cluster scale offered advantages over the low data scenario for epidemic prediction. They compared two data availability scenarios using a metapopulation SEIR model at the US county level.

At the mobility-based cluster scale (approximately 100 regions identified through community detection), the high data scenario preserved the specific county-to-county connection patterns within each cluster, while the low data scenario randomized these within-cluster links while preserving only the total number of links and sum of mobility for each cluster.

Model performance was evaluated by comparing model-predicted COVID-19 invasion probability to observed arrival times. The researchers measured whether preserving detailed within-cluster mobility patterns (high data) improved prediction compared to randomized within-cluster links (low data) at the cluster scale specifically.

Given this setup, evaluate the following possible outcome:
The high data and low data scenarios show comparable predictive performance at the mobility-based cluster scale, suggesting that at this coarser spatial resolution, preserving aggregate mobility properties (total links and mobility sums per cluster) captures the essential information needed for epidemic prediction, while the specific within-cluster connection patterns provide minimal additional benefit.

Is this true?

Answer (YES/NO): NO